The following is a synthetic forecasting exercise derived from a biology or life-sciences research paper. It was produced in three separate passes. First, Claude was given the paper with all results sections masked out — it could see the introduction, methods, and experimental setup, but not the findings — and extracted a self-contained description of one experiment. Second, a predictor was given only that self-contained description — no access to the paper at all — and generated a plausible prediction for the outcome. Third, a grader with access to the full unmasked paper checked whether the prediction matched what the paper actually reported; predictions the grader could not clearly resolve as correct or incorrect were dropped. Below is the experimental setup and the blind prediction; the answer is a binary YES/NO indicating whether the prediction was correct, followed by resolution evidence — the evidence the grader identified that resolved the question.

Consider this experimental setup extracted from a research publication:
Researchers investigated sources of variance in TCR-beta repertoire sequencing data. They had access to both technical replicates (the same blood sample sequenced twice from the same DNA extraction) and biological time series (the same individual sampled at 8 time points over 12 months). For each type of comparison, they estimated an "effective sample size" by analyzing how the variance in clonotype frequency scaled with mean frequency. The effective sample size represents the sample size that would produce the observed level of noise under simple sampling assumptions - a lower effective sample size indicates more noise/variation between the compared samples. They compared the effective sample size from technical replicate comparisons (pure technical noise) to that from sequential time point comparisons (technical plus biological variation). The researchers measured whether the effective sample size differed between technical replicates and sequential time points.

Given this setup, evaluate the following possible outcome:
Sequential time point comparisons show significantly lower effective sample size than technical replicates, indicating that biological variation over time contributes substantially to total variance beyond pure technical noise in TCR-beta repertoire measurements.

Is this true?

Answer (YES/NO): NO